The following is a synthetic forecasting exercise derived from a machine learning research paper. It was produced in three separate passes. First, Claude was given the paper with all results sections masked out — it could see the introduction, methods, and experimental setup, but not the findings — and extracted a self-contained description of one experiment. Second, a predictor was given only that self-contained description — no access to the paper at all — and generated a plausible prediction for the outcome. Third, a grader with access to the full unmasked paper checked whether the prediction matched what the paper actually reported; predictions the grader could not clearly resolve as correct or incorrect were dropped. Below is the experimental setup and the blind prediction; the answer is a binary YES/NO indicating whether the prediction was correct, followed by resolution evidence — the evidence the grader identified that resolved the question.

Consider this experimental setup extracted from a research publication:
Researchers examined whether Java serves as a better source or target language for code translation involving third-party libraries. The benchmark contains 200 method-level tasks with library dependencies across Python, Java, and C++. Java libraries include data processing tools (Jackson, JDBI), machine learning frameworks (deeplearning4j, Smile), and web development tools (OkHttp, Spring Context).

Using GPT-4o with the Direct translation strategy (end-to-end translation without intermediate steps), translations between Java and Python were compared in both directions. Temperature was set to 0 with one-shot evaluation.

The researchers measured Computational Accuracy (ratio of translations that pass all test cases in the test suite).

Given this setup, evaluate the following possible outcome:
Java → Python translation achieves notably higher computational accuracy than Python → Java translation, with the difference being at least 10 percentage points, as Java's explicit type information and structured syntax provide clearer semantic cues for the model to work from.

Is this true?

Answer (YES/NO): YES